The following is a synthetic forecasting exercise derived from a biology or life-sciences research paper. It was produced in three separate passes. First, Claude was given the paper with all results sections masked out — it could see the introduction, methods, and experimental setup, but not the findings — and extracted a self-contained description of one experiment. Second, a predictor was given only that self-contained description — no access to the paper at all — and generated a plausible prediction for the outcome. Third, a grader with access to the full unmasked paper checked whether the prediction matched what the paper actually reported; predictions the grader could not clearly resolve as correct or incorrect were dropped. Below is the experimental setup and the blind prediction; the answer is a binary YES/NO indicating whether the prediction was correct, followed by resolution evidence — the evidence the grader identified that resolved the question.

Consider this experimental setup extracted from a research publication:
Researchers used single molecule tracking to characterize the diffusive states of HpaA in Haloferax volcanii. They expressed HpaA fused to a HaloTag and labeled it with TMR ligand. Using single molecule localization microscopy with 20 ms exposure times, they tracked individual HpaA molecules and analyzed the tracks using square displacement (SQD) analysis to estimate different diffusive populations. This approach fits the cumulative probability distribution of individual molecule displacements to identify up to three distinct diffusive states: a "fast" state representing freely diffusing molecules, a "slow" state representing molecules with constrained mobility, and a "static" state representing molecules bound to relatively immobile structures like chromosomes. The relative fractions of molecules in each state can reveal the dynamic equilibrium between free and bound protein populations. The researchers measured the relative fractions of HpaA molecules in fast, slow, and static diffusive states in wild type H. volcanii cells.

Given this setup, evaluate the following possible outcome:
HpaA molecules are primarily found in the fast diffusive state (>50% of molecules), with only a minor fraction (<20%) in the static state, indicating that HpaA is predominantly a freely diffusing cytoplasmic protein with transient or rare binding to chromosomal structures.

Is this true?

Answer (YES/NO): NO